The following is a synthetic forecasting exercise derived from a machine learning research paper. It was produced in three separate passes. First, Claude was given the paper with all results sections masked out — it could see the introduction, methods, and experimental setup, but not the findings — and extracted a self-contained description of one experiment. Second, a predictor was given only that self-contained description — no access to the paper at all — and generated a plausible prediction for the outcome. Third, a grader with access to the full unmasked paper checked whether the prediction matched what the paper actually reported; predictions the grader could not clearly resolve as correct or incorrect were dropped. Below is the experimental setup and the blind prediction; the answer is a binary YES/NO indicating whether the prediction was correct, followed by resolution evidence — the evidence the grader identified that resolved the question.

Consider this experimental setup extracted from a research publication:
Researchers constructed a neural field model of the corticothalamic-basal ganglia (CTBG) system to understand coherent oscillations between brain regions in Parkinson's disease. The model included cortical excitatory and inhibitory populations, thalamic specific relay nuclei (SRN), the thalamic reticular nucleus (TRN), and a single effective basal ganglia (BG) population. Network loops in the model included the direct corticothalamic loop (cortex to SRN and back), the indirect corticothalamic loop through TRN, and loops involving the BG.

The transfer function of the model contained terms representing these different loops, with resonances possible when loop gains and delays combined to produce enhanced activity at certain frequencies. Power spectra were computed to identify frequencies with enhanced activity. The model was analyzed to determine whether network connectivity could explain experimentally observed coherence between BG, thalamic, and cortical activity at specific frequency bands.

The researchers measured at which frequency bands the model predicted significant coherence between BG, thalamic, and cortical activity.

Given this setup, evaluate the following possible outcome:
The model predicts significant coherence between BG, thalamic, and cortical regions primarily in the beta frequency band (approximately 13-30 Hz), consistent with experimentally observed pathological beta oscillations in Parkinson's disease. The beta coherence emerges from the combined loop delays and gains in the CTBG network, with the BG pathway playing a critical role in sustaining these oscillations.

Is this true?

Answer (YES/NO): NO